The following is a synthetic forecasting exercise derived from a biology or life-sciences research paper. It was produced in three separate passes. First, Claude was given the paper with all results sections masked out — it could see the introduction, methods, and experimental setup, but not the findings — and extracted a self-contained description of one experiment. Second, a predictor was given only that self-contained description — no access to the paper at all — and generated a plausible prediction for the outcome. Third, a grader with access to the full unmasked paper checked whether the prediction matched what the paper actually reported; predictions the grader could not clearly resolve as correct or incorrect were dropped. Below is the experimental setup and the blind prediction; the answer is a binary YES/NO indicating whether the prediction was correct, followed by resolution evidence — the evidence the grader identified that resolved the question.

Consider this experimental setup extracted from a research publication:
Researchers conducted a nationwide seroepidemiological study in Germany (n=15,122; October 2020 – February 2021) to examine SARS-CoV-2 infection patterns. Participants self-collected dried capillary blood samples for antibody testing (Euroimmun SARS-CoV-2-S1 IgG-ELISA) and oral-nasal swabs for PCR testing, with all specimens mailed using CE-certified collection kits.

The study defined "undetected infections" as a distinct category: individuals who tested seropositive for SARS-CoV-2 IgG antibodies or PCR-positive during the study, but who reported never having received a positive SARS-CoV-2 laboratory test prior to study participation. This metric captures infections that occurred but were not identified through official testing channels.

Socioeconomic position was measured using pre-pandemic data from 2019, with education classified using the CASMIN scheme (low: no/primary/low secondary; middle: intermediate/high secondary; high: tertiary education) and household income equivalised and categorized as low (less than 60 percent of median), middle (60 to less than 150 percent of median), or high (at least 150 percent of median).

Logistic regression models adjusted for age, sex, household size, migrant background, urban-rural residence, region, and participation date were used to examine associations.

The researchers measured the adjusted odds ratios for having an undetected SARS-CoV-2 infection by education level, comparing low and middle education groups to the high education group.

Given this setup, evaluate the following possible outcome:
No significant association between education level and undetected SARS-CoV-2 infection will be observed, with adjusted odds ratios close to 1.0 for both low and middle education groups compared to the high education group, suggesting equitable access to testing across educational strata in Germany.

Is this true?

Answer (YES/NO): NO